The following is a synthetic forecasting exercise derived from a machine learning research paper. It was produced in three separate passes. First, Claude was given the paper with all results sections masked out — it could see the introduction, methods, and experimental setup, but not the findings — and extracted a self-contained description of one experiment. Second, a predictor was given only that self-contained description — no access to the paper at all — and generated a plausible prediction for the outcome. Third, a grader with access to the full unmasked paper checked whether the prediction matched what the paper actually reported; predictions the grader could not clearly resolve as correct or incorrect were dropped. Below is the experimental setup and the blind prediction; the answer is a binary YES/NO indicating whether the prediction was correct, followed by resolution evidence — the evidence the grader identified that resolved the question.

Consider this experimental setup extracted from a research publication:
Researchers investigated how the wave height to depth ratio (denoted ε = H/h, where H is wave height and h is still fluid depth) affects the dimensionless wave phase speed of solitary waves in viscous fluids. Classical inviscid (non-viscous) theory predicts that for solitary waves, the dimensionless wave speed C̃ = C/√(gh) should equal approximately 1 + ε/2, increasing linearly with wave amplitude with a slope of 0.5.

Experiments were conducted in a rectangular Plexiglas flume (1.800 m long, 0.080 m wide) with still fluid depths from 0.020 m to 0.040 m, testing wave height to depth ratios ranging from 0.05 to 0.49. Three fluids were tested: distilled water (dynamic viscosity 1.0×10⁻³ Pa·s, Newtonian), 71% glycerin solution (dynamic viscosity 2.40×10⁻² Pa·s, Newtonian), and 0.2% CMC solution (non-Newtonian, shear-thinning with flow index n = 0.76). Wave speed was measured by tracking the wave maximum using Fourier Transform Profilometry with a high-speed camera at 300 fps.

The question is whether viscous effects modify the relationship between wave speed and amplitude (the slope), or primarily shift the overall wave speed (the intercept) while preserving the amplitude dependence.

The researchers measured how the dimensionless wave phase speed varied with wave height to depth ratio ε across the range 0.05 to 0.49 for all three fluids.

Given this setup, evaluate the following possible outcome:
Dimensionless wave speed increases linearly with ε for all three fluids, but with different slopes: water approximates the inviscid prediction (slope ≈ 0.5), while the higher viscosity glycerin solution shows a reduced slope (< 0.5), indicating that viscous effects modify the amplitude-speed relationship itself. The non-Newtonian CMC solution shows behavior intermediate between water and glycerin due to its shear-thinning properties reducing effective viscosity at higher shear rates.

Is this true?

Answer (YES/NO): NO